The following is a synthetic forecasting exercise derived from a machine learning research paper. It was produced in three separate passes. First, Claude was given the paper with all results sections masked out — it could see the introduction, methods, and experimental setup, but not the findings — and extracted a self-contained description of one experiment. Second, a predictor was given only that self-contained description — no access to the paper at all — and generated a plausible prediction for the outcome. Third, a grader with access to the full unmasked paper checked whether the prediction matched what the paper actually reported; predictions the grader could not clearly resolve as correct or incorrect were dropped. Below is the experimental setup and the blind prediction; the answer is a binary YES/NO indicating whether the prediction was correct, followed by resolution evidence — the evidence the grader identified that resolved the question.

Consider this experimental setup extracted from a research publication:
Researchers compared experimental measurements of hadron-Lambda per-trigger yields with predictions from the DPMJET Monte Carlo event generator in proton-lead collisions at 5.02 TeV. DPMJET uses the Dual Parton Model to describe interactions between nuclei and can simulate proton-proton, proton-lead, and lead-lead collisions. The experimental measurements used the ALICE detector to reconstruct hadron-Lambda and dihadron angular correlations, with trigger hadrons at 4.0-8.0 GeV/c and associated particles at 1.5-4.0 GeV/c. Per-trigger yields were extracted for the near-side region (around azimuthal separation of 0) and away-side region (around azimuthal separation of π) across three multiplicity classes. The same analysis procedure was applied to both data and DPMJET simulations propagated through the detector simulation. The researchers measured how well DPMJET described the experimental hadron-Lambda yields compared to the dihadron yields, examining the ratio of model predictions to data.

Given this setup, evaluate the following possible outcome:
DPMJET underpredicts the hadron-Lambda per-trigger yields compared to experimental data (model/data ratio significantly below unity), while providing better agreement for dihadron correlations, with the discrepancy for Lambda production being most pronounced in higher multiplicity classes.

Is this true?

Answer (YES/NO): YES